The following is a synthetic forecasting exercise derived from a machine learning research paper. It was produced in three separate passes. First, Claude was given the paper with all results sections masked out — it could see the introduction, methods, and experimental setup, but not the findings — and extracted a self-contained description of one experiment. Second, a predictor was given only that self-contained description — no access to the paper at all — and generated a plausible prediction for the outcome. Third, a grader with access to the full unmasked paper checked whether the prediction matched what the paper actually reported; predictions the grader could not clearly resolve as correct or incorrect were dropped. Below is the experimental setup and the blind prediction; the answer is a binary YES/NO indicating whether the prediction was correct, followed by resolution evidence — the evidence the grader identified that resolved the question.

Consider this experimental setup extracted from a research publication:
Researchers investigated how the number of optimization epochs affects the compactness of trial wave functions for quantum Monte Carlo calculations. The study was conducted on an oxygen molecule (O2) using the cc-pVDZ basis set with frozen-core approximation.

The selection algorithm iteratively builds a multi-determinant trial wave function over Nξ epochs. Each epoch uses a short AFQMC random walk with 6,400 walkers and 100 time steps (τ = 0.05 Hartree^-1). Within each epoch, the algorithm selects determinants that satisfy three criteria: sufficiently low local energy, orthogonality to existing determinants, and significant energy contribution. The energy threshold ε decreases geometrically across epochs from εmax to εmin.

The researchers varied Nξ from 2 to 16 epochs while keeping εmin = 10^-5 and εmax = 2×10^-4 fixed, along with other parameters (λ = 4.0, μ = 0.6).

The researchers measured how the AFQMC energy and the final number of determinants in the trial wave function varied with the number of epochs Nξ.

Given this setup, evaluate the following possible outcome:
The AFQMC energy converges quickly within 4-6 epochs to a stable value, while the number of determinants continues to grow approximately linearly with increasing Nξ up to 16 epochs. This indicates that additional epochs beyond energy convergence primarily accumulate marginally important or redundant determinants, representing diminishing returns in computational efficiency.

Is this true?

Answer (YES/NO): NO